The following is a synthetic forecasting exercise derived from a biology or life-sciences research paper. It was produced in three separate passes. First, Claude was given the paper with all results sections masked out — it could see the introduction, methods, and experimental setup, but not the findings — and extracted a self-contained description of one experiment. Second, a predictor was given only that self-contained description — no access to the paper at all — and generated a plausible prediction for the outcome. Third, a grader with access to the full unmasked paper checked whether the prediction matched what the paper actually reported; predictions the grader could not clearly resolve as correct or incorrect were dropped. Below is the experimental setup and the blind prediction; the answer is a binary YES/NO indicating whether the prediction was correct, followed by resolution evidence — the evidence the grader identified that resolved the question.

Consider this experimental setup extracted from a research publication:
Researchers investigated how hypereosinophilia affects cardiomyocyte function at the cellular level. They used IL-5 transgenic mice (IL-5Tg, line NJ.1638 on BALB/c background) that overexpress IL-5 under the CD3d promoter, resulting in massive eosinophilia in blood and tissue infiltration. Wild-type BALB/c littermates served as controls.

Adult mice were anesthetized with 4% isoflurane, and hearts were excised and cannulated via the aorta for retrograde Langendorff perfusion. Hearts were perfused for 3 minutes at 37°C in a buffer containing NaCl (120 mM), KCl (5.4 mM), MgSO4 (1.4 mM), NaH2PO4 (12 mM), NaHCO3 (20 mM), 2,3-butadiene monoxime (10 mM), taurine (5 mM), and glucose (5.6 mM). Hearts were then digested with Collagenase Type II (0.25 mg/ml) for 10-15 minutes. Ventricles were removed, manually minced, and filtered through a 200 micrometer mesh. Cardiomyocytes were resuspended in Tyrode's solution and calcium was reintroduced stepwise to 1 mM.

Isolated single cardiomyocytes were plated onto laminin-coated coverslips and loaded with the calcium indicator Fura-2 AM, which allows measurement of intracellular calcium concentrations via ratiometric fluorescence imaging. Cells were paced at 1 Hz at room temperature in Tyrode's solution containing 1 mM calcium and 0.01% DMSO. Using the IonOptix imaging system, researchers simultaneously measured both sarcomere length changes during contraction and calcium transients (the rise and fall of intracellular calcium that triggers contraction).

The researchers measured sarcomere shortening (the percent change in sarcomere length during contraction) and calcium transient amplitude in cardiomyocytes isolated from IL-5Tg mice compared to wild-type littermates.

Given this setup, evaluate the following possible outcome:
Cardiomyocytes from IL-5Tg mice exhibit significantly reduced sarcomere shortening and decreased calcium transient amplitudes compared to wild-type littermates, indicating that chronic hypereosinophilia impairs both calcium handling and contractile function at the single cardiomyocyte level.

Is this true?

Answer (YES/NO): YES